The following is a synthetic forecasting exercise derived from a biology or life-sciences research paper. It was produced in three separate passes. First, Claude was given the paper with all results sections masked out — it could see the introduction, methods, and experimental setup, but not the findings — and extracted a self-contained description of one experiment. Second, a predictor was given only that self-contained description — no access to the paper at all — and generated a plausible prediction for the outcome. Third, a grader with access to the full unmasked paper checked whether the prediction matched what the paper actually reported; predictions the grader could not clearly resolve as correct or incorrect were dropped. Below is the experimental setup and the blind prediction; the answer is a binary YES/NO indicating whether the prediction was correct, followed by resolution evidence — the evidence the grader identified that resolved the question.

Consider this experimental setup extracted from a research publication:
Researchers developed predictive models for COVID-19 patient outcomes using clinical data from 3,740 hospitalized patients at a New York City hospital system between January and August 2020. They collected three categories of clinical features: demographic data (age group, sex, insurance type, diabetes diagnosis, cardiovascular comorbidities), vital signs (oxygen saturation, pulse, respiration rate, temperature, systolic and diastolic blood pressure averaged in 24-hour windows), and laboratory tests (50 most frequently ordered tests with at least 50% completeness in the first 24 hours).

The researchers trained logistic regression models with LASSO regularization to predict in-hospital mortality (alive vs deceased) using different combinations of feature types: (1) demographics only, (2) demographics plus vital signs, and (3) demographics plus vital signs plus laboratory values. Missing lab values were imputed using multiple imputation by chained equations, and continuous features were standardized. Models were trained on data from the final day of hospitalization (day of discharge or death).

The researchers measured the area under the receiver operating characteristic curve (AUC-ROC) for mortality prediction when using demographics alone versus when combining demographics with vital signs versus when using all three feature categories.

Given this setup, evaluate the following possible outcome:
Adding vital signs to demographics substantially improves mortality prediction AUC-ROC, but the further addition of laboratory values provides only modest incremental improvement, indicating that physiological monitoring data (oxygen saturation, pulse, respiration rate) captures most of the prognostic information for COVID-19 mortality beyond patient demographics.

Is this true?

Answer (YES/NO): YES